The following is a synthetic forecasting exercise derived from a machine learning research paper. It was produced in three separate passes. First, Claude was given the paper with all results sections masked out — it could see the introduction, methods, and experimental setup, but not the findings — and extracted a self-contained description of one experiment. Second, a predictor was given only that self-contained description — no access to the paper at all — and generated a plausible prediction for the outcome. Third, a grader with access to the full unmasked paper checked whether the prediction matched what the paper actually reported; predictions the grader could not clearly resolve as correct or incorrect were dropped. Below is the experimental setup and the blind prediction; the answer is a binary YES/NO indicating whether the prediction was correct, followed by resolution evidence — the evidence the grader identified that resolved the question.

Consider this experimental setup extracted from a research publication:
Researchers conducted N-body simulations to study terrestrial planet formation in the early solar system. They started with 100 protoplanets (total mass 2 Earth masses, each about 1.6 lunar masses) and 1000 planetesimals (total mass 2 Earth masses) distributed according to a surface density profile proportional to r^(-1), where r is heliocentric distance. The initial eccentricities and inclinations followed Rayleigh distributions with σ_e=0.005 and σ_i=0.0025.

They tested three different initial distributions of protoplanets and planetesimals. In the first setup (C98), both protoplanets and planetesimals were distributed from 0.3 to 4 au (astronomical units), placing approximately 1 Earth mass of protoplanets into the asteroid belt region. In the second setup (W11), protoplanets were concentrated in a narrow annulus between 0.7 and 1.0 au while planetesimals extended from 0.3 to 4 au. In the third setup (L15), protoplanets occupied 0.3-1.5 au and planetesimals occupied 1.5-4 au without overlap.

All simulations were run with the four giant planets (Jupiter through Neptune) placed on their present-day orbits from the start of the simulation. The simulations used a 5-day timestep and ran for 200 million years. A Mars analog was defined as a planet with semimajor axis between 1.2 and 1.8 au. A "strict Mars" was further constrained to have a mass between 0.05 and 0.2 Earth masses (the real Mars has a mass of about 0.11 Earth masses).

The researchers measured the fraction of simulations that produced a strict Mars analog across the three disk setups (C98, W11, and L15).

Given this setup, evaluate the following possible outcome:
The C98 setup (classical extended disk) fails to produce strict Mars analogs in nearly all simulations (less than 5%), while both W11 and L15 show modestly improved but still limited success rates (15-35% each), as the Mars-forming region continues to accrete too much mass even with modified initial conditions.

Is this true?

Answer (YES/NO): NO